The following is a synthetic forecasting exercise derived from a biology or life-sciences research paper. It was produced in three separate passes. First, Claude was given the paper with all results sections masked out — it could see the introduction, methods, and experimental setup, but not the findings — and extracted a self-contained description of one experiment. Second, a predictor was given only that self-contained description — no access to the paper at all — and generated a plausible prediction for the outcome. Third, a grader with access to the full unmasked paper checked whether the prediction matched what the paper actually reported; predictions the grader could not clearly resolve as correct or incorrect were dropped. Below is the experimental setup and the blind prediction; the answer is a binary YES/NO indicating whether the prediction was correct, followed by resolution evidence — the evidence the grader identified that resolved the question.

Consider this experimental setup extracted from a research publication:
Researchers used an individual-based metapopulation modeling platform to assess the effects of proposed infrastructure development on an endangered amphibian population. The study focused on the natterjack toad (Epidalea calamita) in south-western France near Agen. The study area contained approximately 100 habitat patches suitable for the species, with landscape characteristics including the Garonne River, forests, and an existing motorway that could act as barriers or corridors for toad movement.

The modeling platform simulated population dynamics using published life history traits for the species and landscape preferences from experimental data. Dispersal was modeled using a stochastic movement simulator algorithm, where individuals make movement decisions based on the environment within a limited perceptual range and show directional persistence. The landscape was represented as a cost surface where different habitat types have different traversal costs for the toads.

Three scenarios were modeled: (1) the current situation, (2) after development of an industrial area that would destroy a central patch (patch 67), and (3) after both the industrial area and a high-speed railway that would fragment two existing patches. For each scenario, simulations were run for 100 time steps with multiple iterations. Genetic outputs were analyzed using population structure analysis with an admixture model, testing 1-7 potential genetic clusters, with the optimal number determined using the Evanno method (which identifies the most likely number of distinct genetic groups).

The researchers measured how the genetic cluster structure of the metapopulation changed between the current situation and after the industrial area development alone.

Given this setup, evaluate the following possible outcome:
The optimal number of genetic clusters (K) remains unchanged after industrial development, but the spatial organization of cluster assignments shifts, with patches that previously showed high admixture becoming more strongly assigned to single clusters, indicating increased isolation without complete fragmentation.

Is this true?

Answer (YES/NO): NO